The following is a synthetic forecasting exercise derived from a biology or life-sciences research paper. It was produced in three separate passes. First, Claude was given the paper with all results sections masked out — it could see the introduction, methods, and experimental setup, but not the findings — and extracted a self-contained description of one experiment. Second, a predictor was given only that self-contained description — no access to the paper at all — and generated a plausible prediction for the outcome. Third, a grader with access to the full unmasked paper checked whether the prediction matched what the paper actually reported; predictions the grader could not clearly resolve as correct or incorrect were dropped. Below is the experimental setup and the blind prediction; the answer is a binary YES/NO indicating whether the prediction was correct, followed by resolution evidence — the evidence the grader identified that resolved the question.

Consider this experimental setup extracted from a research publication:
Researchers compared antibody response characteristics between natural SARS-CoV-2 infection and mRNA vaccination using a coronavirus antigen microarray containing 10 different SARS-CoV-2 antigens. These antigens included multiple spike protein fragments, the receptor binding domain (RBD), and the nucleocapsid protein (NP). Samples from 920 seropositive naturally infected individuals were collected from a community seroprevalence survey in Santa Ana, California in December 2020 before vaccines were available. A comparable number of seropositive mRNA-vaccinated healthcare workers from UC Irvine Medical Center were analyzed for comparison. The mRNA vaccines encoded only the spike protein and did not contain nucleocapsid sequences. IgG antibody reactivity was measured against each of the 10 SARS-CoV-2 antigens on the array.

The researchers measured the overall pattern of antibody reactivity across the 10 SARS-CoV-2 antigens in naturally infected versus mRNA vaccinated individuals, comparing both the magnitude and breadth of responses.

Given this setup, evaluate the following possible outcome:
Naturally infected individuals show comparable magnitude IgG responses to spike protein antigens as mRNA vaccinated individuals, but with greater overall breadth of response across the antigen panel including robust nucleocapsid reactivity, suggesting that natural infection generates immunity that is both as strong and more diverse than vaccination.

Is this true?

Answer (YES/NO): NO